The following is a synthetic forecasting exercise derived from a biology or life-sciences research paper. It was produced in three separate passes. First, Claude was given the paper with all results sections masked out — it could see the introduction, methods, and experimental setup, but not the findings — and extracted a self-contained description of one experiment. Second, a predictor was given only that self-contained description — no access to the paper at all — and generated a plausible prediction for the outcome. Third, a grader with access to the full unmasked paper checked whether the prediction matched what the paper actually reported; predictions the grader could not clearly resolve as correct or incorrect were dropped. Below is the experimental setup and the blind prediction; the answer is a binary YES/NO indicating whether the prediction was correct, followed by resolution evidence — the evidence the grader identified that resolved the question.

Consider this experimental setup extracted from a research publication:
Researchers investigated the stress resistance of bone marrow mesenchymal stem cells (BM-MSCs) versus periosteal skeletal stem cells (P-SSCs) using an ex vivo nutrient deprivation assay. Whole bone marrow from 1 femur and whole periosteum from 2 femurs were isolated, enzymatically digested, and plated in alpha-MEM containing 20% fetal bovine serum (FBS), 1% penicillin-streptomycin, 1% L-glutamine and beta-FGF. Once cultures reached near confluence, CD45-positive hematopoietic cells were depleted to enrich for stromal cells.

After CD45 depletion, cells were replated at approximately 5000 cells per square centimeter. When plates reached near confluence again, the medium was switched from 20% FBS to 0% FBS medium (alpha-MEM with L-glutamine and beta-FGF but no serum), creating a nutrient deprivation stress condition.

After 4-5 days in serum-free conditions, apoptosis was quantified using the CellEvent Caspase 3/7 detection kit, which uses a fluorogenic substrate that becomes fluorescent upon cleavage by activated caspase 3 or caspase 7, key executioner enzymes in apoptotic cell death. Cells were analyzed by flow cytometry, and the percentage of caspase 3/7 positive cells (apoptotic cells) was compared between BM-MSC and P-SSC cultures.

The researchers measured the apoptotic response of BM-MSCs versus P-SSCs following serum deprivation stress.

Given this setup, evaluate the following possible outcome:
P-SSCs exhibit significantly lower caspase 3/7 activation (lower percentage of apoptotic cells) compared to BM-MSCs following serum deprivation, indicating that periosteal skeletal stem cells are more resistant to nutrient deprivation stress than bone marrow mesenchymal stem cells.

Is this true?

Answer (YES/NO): YES